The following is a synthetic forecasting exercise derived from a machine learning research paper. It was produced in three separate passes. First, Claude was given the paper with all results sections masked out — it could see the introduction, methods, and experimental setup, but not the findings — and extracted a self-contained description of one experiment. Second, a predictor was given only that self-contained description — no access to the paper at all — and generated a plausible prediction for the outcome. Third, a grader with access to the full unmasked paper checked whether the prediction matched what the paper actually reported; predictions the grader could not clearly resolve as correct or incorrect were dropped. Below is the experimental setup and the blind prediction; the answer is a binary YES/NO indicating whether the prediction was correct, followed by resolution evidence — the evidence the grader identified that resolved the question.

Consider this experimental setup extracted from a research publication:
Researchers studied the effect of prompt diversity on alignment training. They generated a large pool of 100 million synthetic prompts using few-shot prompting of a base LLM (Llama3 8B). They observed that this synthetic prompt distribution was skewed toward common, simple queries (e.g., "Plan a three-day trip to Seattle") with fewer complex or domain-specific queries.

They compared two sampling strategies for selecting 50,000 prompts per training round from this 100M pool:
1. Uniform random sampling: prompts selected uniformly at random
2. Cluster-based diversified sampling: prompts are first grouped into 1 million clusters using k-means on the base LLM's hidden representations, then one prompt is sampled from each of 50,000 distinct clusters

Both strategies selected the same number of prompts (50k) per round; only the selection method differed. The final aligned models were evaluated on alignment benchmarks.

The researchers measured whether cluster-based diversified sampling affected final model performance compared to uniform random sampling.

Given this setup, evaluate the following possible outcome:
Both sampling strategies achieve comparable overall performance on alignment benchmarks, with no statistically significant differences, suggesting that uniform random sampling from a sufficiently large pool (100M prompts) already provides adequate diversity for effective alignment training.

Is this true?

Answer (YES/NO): NO